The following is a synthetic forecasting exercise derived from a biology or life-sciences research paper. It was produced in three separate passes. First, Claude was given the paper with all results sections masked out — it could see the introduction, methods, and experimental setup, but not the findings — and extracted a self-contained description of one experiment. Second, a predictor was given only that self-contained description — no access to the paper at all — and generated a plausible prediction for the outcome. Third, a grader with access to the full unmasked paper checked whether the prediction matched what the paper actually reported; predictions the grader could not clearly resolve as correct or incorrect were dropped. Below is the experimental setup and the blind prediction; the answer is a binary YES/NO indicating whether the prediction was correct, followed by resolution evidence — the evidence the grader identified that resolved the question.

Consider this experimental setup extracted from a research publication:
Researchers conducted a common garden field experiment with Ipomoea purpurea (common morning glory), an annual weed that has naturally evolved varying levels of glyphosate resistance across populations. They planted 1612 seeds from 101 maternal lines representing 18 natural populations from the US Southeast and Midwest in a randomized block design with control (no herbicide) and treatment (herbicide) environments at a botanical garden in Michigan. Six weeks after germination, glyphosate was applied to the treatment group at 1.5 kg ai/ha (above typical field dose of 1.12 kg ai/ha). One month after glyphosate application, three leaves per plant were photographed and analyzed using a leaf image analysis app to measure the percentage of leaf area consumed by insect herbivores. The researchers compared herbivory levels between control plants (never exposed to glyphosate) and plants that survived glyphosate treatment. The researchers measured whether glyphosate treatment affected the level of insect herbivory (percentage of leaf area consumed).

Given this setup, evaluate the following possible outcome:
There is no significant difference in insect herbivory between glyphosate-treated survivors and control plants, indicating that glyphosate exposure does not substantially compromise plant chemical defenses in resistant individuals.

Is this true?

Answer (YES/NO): NO